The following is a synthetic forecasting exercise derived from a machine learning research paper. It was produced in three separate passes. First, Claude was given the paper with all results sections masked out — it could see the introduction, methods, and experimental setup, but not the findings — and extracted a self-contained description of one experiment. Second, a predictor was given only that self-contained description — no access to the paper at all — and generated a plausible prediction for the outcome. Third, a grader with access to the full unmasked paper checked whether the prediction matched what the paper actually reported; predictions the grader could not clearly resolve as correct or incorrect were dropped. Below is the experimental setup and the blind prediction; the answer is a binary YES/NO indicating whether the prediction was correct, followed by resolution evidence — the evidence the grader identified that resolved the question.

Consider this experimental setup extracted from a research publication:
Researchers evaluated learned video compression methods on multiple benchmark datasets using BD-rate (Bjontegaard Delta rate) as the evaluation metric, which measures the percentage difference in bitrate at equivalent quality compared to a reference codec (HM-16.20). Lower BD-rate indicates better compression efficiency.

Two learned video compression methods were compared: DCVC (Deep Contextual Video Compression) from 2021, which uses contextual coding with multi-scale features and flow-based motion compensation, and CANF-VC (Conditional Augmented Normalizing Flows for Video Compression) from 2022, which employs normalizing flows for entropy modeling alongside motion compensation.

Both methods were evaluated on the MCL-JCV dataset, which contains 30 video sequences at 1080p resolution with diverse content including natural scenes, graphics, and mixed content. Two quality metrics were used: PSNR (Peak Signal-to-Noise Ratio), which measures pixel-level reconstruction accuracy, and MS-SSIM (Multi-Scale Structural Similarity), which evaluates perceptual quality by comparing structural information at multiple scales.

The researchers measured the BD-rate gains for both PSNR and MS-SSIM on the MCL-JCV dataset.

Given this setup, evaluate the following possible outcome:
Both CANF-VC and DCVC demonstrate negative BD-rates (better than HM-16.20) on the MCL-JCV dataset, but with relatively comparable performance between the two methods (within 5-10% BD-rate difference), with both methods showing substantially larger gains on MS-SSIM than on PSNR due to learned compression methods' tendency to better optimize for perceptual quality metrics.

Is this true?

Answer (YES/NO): NO